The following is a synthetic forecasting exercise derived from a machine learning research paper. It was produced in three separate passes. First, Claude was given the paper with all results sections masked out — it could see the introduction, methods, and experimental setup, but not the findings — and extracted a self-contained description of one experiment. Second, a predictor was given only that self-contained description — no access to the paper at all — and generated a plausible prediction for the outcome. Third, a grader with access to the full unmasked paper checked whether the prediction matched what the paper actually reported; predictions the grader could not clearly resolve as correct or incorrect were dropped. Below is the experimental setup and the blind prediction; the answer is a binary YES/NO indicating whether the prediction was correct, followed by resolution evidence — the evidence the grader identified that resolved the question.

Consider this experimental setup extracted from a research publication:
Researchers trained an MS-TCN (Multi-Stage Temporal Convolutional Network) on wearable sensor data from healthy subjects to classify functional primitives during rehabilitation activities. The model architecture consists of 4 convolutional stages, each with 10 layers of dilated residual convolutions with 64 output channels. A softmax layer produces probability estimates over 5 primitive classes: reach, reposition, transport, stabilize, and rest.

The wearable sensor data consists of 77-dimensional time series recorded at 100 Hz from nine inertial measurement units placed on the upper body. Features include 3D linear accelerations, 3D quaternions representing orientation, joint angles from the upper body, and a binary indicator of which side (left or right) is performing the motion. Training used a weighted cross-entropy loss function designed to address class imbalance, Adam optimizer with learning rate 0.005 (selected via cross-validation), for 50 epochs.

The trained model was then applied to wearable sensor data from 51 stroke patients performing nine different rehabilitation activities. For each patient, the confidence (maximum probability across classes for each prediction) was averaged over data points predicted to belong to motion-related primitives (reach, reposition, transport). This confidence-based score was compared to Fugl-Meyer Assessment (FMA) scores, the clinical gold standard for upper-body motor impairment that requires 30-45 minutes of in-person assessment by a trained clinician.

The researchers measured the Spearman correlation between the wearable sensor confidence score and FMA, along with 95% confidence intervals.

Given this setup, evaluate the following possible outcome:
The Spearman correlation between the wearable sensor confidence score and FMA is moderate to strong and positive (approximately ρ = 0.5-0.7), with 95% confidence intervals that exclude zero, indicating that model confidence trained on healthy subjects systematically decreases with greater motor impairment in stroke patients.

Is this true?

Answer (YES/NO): NO